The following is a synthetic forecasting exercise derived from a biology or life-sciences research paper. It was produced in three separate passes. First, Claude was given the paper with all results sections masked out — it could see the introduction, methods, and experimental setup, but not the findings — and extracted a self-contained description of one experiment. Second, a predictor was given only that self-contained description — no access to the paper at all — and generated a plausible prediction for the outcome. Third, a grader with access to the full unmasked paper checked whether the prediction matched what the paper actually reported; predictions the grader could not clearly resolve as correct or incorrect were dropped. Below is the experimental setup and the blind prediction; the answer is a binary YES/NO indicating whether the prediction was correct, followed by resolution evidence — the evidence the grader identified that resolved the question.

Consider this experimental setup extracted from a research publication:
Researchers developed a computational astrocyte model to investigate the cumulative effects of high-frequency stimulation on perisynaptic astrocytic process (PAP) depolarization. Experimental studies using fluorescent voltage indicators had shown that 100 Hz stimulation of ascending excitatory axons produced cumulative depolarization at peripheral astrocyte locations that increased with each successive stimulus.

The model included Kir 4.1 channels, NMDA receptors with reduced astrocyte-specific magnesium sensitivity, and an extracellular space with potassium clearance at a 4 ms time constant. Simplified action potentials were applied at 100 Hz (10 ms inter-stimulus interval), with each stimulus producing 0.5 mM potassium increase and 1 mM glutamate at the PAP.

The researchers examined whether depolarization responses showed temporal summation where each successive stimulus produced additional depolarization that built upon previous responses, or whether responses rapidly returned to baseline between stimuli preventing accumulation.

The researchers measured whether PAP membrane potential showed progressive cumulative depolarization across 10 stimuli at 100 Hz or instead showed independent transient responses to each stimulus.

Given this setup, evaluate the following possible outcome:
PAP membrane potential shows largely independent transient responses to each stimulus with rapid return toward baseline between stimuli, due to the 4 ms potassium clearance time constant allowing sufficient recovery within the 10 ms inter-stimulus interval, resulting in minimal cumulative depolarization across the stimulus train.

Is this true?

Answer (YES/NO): NO